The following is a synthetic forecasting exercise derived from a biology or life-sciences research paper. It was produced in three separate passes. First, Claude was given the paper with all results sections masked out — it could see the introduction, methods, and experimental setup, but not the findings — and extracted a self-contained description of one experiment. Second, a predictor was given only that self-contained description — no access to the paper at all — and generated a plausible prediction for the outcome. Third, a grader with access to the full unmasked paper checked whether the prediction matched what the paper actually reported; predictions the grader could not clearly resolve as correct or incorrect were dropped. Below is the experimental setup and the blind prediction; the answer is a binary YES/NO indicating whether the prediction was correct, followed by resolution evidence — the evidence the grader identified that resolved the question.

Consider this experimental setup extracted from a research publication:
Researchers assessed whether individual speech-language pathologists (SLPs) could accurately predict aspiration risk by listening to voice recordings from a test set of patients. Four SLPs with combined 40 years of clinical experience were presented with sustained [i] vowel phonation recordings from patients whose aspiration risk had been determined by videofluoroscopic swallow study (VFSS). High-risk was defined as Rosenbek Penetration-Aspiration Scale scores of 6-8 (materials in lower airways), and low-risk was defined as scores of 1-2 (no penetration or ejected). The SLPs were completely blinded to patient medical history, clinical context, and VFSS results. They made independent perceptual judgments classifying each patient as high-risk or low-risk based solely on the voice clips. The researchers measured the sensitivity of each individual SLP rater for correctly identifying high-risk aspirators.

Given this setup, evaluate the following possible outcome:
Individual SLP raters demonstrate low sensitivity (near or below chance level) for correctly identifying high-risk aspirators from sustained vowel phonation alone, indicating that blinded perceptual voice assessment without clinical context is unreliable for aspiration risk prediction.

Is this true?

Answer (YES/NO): YES